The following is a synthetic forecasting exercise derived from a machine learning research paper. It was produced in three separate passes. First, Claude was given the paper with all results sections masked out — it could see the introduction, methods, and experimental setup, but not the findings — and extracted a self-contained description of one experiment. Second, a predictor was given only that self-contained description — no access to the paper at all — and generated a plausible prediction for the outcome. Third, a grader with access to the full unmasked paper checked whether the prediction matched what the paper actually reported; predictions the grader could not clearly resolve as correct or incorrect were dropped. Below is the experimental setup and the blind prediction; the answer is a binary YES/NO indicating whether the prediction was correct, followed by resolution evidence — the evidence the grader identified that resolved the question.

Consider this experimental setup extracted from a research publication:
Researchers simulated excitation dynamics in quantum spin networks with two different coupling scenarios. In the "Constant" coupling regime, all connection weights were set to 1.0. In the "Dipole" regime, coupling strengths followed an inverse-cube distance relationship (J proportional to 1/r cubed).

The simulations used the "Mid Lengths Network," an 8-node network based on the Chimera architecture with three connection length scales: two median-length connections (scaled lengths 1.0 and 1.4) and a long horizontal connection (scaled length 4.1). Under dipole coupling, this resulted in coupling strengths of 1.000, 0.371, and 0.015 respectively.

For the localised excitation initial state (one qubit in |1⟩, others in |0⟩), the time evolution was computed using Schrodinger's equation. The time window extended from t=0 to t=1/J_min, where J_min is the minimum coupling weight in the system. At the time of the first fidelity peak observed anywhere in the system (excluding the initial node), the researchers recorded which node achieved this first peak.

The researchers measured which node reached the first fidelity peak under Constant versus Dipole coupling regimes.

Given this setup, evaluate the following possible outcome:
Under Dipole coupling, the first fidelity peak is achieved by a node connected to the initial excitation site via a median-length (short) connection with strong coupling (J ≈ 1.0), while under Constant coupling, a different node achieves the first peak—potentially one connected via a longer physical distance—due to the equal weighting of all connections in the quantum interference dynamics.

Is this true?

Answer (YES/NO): NO